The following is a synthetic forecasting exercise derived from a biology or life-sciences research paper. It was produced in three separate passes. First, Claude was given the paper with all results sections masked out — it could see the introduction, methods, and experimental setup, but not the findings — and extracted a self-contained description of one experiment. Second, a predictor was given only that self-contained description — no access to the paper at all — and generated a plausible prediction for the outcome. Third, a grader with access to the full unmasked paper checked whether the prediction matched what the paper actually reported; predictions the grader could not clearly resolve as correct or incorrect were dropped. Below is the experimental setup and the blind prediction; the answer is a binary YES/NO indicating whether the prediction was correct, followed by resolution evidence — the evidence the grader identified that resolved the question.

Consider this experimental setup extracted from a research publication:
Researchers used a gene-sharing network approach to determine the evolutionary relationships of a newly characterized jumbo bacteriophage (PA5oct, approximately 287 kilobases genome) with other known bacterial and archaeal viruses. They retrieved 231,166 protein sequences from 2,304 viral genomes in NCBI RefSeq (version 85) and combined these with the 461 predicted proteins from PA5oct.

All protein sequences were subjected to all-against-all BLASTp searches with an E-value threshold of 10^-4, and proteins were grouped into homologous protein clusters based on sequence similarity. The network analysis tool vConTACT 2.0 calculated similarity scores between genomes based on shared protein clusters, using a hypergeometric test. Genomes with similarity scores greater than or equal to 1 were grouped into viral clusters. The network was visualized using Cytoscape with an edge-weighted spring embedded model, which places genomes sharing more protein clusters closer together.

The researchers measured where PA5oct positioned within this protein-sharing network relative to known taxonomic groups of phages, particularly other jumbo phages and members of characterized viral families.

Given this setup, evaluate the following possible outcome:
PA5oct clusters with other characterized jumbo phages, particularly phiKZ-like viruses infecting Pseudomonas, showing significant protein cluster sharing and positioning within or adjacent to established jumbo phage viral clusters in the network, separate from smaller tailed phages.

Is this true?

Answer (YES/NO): NO